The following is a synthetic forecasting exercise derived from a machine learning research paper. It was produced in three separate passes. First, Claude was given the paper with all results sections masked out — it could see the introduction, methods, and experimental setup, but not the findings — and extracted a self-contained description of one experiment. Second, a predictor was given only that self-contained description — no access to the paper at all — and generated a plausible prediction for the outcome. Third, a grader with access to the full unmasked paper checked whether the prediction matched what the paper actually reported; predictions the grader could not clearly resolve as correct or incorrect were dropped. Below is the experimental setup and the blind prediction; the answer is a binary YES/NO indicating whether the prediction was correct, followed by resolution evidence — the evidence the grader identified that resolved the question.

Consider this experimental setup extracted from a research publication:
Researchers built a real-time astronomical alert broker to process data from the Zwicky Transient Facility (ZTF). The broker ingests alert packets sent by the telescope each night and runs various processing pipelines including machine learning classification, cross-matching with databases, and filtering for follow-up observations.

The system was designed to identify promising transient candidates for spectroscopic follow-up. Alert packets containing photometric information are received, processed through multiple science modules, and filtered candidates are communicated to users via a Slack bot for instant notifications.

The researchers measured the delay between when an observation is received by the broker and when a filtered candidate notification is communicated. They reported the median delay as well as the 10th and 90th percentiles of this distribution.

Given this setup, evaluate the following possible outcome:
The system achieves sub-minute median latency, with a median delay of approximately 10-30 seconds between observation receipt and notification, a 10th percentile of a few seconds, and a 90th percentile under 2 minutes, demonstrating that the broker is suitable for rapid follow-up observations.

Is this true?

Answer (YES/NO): NO